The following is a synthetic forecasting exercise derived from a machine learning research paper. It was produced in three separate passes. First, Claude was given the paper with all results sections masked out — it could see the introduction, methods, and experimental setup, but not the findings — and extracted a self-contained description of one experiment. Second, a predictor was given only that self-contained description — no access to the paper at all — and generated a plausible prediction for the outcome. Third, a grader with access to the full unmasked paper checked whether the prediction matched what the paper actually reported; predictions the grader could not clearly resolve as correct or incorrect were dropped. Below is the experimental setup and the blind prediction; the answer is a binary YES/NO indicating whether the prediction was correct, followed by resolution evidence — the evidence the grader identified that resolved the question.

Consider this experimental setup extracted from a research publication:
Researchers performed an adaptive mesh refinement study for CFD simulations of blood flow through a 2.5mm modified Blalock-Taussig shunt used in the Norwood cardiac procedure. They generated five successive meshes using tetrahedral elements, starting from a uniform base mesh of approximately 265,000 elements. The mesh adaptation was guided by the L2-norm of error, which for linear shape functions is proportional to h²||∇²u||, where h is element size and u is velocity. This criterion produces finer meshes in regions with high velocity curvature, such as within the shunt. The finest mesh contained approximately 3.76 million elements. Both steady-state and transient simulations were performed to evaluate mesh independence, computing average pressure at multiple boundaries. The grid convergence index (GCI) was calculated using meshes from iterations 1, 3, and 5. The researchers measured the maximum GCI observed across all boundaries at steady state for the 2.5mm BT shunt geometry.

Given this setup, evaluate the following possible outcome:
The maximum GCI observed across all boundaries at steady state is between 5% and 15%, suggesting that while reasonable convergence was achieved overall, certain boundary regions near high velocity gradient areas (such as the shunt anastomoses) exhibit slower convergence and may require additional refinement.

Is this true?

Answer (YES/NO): NO